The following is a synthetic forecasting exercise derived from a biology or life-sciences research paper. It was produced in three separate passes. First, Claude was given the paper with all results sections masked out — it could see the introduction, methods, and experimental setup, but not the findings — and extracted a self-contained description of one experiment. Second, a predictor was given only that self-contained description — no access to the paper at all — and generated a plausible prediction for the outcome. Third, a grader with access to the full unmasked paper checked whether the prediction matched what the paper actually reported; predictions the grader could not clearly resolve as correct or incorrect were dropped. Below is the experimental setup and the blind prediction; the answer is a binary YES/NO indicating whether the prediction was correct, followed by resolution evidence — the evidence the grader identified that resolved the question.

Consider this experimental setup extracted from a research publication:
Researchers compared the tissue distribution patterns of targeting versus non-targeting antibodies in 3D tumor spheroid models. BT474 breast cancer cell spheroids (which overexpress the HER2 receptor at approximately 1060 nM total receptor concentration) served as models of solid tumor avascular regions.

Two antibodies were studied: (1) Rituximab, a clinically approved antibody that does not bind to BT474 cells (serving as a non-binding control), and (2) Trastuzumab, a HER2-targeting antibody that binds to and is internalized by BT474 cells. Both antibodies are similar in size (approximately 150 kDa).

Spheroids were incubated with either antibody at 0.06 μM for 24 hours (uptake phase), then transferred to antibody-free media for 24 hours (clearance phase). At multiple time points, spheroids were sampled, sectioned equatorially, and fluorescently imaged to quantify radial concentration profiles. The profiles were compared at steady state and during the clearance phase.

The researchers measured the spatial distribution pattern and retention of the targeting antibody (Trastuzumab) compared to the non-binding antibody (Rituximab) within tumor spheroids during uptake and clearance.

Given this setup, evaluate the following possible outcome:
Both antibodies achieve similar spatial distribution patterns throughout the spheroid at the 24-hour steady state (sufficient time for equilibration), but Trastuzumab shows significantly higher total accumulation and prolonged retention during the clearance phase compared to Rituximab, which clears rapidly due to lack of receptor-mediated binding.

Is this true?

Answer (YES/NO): NO